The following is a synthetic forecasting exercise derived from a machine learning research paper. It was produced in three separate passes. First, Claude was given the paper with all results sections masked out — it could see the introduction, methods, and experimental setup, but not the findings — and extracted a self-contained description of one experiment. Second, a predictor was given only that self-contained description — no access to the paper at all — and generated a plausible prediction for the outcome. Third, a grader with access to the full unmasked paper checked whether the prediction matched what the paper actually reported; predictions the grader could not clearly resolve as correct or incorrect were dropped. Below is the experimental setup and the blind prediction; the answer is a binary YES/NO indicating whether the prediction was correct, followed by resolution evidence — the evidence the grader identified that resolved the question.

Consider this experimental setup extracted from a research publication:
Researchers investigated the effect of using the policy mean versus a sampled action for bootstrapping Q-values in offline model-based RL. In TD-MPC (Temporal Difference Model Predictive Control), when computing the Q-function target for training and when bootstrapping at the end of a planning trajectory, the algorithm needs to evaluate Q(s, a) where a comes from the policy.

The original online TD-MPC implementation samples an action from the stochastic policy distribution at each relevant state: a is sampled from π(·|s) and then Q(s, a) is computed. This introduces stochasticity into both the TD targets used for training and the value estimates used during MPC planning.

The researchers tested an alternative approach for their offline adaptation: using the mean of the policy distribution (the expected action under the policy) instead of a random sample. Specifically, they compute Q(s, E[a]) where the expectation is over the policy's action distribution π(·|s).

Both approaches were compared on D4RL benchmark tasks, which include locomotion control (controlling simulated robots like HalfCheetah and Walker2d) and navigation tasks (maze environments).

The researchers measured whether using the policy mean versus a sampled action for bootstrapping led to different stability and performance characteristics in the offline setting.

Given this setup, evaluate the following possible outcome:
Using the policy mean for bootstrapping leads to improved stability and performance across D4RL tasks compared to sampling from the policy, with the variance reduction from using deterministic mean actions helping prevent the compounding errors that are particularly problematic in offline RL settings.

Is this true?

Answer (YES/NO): NO